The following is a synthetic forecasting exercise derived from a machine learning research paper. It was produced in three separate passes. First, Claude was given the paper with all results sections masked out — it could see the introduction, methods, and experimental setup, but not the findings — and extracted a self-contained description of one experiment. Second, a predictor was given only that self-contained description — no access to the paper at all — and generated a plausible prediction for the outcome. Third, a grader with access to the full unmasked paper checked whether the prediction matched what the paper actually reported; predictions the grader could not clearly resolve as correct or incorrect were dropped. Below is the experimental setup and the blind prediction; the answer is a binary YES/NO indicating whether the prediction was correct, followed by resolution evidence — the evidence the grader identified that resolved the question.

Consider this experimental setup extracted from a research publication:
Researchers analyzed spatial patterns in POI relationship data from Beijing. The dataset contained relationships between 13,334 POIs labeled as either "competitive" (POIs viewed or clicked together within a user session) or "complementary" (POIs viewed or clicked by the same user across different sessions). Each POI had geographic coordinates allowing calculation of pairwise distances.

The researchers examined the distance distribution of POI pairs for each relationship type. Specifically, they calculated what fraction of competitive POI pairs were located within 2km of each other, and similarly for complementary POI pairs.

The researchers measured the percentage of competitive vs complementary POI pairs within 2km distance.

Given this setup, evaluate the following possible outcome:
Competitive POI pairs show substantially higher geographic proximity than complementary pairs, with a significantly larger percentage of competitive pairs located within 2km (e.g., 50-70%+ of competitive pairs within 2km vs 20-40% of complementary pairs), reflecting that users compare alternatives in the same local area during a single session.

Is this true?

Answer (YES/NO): YES